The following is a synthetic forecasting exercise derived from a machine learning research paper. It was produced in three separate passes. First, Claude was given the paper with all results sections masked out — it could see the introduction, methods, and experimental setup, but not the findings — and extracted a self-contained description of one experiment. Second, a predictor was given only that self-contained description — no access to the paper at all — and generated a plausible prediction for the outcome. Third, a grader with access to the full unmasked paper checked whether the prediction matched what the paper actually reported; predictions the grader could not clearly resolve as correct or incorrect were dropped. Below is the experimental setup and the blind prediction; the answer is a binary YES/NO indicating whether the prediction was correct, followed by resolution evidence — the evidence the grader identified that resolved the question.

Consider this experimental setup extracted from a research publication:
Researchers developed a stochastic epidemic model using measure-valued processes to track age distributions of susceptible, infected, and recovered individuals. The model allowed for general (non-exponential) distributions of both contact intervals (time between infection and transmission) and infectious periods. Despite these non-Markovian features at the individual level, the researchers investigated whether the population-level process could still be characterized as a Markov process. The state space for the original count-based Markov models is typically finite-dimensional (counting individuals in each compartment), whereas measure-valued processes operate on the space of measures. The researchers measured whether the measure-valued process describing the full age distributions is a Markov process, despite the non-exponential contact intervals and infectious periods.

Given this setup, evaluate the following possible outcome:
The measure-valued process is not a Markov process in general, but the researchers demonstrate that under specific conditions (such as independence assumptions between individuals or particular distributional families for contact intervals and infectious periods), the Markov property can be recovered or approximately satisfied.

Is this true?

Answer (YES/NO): NO